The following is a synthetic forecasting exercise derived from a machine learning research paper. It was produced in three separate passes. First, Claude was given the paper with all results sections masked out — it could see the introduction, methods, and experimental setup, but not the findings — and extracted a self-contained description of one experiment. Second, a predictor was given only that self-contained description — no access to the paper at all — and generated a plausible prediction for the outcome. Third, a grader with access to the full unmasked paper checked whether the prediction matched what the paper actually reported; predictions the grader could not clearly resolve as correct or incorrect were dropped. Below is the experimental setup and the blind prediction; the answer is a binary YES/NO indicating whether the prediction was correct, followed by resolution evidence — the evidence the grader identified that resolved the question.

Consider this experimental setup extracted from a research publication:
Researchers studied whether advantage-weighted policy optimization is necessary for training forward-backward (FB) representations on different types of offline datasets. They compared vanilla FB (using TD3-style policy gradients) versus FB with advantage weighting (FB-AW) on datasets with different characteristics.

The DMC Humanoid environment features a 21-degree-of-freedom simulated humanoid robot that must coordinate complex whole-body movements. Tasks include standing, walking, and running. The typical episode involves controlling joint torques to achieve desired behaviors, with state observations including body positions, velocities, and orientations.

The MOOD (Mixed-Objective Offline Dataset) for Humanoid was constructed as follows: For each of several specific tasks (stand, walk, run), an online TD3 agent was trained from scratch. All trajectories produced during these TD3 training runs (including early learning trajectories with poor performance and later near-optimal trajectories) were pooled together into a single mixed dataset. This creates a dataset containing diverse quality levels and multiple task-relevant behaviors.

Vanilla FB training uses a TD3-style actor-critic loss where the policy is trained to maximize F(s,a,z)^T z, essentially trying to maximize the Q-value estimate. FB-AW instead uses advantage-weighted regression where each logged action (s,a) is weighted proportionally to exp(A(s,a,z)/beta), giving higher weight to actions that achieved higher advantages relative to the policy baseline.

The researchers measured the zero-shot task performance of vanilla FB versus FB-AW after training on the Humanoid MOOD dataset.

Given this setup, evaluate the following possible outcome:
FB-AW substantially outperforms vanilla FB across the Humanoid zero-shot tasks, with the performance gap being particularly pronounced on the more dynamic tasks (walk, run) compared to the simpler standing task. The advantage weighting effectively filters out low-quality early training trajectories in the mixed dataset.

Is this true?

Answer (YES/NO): NO